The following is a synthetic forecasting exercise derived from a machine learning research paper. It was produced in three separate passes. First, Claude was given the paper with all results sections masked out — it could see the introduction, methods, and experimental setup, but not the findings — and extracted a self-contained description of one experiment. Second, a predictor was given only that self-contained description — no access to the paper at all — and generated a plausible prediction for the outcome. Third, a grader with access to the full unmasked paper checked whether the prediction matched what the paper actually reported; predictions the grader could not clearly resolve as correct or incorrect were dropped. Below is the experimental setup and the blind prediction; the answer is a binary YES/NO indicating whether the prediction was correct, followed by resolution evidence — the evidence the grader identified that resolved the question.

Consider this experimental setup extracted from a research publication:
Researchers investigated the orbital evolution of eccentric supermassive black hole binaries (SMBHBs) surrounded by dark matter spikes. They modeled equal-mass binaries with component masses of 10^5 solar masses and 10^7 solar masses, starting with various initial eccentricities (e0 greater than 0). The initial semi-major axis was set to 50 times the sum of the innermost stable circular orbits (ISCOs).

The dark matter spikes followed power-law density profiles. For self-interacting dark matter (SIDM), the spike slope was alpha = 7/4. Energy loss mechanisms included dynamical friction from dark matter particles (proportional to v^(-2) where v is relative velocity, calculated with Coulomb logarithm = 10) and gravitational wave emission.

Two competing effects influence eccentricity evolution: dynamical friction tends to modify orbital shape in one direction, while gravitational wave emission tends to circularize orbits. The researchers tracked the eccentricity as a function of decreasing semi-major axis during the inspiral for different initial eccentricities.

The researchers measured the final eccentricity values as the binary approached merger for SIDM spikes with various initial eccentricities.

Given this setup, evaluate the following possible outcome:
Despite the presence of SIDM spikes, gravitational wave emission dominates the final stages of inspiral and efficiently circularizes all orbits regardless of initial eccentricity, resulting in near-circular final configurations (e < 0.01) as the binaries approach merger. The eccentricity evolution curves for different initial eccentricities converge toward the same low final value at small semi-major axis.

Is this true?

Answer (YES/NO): YES